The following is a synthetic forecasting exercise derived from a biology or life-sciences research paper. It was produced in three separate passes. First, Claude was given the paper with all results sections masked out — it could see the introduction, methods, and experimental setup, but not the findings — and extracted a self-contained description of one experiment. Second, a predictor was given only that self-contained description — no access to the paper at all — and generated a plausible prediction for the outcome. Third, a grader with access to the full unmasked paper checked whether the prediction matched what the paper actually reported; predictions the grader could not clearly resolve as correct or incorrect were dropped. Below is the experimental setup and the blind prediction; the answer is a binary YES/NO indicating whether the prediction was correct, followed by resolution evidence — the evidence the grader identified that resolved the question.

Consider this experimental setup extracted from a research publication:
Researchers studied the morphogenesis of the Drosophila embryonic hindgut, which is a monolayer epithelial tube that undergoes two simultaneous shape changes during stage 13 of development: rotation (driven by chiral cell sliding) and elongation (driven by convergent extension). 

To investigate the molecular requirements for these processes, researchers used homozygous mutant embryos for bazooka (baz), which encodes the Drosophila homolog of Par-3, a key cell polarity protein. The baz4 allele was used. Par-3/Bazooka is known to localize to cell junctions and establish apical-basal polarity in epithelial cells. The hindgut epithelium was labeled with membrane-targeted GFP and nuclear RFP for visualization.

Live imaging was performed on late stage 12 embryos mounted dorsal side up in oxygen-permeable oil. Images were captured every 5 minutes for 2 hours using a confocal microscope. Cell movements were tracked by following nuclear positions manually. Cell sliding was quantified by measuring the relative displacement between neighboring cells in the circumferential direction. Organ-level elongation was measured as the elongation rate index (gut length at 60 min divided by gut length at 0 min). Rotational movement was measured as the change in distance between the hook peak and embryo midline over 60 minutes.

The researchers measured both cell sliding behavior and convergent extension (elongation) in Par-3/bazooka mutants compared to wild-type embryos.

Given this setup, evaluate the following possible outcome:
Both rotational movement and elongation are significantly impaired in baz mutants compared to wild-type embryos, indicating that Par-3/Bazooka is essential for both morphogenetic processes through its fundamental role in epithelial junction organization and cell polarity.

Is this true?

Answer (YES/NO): NO